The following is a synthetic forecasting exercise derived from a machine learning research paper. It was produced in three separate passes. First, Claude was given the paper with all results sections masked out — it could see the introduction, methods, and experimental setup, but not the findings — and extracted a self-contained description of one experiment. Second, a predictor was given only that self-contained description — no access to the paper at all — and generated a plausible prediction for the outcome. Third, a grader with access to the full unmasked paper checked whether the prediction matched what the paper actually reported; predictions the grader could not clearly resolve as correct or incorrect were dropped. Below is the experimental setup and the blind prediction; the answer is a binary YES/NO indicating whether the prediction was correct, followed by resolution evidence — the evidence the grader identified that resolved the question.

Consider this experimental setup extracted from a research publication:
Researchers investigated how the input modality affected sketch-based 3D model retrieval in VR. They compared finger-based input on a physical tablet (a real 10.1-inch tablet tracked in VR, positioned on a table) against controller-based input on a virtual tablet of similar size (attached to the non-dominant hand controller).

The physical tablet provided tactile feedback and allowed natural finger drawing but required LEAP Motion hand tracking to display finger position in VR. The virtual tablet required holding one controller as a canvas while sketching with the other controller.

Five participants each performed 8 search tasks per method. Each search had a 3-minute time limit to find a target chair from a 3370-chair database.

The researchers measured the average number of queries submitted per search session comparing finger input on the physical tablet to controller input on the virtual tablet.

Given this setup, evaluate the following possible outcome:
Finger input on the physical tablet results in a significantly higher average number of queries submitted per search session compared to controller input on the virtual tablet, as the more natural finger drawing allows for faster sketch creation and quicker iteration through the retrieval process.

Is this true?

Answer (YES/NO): NO